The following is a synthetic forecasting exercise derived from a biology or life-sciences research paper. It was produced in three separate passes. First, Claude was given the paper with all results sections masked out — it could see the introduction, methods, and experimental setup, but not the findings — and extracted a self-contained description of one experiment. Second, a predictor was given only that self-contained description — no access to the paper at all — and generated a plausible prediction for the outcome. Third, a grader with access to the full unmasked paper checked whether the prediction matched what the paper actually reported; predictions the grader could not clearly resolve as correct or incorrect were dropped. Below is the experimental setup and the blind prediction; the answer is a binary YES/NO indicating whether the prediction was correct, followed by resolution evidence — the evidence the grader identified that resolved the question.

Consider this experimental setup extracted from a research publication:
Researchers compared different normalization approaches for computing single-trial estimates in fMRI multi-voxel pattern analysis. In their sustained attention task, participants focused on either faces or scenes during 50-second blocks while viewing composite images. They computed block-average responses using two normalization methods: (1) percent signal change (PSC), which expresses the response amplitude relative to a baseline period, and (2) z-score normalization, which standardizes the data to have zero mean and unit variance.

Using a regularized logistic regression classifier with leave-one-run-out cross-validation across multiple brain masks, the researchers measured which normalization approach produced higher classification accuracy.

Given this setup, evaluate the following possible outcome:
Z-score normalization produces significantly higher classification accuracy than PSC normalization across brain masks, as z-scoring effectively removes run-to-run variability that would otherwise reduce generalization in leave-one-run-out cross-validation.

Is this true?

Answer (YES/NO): NO